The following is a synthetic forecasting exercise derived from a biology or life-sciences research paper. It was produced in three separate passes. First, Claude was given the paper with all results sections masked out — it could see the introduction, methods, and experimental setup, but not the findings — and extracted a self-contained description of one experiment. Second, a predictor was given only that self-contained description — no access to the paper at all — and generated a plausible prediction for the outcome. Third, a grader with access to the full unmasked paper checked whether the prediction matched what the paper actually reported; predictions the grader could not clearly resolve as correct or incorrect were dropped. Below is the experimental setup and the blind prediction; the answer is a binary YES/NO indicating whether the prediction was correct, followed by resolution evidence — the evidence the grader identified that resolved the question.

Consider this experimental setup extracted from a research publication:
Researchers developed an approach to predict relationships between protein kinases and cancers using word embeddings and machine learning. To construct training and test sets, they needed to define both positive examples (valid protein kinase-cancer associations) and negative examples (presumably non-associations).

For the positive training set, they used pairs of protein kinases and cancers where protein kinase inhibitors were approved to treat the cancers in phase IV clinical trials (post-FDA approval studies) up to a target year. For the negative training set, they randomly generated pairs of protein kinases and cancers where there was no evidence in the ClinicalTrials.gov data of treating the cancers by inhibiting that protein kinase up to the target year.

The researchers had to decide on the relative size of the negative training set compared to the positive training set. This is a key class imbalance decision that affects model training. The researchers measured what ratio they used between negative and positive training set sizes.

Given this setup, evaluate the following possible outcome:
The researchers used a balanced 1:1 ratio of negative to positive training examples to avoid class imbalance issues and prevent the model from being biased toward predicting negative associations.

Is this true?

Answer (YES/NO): NO